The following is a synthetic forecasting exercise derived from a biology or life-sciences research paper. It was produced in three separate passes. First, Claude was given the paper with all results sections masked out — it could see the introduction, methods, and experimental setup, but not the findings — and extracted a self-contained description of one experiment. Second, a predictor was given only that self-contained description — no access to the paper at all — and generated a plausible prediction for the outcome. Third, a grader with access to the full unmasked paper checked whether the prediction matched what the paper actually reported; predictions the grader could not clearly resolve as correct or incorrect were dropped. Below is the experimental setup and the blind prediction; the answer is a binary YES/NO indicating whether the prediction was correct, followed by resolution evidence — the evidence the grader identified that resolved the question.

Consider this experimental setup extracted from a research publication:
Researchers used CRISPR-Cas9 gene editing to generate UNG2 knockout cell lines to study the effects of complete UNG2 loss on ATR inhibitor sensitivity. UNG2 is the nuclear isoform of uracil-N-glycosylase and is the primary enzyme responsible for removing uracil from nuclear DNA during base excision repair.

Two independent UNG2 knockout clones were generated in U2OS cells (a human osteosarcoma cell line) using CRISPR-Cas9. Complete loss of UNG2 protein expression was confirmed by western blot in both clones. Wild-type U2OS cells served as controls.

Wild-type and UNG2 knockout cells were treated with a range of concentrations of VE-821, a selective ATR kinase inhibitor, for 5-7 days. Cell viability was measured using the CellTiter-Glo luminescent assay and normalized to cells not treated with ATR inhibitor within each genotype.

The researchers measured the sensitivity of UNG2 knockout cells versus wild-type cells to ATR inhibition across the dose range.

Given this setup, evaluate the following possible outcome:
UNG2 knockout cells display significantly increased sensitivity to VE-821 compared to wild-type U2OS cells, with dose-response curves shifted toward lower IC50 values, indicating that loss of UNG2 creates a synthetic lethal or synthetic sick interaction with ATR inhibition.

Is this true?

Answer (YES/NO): YES